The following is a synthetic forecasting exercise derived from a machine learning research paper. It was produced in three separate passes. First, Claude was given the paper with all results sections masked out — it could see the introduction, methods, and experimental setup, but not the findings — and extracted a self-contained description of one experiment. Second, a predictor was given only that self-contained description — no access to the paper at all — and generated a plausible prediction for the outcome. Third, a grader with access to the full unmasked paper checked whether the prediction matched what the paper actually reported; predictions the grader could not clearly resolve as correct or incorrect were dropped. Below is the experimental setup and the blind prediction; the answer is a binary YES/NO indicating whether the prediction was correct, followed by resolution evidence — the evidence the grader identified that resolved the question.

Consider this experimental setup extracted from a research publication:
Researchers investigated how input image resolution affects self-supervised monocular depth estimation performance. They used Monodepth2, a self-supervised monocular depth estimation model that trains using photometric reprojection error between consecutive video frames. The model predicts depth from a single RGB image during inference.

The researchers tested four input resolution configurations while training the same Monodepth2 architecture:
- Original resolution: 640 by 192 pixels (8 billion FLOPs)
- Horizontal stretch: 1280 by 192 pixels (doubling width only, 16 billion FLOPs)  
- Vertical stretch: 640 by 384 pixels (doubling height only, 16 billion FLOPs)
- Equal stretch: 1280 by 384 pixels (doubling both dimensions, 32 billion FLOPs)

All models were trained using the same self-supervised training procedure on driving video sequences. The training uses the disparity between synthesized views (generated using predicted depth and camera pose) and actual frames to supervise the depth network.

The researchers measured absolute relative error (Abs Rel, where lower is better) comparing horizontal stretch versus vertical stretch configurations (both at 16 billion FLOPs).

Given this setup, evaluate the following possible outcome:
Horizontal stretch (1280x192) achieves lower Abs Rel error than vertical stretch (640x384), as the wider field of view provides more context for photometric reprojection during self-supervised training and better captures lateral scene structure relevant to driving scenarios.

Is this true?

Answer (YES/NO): NO